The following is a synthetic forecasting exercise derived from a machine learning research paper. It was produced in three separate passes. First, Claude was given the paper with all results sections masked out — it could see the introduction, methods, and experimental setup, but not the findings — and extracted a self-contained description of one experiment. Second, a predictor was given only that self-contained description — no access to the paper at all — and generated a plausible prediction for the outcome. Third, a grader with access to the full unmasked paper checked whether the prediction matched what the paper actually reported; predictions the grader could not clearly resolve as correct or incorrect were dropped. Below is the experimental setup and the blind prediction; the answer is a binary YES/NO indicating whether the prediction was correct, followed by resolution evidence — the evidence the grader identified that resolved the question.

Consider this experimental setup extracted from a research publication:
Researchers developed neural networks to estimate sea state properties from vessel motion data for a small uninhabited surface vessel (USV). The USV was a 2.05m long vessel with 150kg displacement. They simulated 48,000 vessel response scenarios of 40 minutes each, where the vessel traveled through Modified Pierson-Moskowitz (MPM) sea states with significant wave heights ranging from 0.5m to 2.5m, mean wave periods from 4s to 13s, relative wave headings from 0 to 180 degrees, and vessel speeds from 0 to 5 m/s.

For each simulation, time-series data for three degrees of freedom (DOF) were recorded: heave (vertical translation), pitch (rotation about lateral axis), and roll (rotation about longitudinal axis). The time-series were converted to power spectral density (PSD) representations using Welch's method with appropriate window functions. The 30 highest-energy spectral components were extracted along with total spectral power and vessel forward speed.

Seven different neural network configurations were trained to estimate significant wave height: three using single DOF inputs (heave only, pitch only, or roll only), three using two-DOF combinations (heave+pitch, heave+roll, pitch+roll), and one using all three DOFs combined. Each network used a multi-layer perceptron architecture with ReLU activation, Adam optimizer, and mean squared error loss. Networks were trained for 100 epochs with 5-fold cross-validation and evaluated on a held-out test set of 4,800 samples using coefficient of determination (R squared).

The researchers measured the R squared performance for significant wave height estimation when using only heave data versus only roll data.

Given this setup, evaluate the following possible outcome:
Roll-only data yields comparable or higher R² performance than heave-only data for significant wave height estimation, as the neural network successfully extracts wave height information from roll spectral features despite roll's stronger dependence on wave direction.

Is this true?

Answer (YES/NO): NO